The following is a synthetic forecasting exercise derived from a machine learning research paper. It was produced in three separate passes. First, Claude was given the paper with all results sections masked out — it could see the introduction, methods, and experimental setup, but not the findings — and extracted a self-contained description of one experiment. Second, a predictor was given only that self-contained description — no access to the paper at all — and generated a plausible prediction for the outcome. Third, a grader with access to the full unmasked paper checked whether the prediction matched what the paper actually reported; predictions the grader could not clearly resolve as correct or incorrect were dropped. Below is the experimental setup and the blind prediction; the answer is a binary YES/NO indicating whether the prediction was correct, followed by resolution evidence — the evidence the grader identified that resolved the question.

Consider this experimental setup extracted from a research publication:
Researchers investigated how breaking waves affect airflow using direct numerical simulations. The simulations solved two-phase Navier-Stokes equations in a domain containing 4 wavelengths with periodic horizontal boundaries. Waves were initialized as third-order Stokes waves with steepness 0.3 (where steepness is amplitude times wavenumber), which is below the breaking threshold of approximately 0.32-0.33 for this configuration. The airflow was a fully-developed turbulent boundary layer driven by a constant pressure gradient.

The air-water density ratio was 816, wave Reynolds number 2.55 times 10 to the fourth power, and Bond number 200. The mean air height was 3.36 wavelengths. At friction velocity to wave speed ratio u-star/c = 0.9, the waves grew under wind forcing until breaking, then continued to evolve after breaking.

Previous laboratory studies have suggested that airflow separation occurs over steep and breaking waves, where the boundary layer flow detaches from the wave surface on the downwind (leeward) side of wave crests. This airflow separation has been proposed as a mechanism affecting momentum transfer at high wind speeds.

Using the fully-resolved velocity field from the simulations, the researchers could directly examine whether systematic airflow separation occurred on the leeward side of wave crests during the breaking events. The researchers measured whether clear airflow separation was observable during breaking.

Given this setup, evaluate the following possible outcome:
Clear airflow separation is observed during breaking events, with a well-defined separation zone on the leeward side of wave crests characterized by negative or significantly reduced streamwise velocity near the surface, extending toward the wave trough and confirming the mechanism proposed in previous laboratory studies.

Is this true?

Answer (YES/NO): YES